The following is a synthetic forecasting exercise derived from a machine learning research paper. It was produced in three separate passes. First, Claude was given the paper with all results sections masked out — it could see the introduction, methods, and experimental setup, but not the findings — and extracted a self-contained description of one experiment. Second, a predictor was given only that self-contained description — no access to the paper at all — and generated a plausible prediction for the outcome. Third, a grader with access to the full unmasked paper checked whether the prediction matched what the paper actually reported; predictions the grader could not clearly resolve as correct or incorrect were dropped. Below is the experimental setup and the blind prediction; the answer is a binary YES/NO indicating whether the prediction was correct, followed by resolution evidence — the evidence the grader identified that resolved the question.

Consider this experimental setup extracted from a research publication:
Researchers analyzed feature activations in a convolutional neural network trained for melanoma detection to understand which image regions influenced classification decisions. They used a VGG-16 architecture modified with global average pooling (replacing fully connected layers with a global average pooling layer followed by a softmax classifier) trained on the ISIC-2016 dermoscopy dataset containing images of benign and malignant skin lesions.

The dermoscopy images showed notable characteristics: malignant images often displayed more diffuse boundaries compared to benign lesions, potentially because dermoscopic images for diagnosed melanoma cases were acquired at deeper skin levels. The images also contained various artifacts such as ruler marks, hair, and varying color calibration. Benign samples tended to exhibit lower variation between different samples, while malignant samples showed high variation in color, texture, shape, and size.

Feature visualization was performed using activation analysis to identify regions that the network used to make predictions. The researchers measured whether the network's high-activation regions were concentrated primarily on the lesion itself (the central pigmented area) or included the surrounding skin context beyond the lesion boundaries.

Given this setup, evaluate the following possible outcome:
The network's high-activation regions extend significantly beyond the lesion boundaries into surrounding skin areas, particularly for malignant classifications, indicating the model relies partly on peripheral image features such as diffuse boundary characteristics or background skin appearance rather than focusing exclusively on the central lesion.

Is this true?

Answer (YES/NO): YES